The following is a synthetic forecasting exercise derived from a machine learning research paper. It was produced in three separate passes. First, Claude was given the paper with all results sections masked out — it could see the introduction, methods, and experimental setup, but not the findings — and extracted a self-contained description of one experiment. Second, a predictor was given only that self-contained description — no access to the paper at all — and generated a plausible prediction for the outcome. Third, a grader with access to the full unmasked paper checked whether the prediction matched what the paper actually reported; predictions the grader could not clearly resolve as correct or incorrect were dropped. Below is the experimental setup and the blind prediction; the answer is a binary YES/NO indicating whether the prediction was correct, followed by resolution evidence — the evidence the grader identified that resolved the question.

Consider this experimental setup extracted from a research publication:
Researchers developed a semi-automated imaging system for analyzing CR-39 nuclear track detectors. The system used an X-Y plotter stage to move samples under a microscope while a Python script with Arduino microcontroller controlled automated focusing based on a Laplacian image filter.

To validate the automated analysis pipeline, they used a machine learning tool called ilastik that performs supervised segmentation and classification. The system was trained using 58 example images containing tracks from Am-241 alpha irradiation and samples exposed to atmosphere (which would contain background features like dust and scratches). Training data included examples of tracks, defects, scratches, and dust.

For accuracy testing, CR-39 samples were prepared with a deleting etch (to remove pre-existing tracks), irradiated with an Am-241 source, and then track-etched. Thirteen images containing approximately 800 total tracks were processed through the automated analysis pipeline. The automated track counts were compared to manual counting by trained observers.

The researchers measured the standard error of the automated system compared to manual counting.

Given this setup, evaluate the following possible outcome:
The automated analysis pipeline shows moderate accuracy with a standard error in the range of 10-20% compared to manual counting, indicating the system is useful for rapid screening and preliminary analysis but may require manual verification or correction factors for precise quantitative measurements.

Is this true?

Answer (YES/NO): NO